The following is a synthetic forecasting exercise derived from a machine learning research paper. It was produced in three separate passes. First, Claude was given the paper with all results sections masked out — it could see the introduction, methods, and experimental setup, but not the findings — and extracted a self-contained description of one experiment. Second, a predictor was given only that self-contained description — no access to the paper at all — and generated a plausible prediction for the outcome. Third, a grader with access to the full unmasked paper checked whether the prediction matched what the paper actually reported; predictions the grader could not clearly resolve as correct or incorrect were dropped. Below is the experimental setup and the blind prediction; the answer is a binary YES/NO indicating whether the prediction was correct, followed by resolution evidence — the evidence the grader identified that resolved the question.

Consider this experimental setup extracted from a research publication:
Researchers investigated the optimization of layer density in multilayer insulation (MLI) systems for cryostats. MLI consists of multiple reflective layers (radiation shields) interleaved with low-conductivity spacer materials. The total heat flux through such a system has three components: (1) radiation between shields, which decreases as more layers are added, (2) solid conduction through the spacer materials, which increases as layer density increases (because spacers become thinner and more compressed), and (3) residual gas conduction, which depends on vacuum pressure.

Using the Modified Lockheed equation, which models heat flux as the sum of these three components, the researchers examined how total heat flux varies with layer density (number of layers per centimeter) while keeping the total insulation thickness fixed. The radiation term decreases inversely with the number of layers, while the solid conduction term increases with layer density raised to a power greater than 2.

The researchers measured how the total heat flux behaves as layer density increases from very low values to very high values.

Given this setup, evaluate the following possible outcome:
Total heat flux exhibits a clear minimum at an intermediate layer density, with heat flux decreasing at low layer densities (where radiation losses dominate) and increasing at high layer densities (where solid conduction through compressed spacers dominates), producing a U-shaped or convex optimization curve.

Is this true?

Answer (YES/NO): NO